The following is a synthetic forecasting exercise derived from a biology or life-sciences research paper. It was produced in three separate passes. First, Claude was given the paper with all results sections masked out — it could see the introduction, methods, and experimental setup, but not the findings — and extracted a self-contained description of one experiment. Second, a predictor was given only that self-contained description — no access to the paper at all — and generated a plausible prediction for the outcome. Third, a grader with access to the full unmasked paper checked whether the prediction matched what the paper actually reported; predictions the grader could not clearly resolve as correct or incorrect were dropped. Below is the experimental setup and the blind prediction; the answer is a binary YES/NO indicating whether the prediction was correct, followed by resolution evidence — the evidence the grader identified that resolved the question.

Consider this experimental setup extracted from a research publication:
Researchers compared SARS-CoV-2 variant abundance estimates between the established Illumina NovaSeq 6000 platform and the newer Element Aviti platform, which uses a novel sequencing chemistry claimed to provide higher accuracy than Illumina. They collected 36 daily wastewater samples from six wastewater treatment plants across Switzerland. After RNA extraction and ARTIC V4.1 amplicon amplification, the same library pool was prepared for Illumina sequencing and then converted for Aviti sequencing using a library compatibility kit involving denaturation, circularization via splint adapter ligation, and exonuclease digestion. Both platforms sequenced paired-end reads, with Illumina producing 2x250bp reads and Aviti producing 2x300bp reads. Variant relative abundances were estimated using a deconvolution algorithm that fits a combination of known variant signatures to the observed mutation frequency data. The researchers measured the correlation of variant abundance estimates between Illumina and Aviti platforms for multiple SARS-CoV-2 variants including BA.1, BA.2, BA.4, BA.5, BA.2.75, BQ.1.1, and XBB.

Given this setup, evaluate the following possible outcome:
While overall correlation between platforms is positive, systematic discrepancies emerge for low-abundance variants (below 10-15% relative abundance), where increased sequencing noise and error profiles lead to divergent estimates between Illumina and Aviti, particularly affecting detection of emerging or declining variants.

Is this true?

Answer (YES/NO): NO